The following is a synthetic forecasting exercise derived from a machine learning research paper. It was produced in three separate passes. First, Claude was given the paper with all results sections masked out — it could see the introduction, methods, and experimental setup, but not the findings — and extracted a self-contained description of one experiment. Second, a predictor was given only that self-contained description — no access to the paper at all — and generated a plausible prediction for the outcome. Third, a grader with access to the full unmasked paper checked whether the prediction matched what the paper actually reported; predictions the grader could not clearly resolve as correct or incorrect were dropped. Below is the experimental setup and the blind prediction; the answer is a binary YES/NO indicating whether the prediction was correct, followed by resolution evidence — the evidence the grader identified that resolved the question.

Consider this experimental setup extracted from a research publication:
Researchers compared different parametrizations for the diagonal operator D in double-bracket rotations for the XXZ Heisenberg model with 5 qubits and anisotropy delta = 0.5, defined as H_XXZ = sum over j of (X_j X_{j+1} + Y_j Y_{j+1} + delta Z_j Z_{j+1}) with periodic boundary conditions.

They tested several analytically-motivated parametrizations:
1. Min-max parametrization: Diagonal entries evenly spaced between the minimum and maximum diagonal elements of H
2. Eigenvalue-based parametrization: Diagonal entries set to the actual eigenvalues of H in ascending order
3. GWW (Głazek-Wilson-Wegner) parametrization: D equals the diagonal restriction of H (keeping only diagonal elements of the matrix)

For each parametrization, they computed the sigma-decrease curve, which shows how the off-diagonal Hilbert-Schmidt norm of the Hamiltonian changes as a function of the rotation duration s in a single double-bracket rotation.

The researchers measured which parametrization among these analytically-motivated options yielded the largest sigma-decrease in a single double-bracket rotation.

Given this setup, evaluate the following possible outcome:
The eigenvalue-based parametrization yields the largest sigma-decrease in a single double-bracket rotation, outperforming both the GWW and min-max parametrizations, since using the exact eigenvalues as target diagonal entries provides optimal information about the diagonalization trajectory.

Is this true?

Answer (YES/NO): NO